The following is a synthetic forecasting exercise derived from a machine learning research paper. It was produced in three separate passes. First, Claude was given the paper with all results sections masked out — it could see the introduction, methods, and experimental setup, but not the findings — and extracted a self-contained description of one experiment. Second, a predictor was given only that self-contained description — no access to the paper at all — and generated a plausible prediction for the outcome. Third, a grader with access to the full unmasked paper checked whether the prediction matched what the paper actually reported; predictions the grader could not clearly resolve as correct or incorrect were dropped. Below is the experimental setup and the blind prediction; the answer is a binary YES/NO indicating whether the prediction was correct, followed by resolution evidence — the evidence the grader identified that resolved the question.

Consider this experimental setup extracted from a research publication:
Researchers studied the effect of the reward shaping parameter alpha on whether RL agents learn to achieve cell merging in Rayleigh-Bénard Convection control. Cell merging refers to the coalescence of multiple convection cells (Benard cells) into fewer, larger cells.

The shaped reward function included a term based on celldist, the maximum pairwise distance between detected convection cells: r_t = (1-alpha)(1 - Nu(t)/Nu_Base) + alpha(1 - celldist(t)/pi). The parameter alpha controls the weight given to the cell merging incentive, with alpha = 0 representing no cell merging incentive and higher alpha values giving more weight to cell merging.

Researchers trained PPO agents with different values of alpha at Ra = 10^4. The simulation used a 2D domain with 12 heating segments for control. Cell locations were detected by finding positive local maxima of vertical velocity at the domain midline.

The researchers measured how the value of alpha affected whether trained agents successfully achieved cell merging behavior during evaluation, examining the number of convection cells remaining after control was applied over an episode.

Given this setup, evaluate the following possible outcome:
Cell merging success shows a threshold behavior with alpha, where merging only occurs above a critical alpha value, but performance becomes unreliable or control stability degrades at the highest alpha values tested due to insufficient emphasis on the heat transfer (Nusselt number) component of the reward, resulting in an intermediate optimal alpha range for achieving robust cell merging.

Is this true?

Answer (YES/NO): NO